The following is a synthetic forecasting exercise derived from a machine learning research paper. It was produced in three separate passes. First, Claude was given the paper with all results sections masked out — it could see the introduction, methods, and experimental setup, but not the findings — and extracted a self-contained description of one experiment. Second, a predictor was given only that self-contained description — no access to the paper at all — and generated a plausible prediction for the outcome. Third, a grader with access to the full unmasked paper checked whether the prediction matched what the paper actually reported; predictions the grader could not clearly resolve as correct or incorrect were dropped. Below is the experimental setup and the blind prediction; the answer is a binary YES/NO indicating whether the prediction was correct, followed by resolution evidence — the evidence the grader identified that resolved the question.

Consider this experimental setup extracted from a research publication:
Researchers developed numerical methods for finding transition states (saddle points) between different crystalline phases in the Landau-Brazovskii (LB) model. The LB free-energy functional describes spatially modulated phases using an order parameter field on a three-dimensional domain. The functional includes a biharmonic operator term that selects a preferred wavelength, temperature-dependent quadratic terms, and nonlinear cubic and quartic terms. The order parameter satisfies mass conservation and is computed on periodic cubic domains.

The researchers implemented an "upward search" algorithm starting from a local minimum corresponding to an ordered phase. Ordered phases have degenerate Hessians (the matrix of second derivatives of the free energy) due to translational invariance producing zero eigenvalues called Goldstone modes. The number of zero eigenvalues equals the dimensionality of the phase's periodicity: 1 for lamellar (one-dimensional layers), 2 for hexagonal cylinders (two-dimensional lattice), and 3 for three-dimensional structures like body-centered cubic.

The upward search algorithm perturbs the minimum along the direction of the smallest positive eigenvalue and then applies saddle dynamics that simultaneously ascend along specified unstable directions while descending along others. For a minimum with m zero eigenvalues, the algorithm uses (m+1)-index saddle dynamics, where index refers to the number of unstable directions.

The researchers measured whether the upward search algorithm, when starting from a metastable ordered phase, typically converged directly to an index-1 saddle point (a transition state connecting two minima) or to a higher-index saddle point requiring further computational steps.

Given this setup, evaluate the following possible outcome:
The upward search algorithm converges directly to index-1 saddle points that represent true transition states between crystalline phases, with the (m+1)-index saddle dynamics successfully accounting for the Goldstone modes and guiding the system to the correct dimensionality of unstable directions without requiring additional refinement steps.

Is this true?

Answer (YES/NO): NO